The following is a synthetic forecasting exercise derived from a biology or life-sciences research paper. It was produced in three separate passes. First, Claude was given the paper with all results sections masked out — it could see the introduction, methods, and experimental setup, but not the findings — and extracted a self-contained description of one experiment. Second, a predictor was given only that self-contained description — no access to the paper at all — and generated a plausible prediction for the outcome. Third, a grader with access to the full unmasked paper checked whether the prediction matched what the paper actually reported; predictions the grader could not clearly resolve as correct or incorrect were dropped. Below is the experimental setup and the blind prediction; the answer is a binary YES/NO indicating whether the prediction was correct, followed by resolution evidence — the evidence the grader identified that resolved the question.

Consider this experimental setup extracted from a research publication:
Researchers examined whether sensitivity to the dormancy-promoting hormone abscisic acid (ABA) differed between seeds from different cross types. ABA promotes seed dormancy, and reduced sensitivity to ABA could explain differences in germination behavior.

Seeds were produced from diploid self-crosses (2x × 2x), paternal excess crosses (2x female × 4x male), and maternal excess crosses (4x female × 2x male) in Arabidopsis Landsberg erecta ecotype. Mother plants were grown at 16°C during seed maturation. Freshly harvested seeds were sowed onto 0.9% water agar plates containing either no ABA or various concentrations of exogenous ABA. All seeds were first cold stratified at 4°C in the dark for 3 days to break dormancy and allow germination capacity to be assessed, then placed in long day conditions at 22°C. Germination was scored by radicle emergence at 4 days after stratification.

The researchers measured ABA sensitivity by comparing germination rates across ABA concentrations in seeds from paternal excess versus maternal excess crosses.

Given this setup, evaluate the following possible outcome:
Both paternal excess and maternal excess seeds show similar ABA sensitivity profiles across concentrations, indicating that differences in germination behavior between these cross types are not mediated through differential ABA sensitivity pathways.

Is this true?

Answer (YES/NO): YES